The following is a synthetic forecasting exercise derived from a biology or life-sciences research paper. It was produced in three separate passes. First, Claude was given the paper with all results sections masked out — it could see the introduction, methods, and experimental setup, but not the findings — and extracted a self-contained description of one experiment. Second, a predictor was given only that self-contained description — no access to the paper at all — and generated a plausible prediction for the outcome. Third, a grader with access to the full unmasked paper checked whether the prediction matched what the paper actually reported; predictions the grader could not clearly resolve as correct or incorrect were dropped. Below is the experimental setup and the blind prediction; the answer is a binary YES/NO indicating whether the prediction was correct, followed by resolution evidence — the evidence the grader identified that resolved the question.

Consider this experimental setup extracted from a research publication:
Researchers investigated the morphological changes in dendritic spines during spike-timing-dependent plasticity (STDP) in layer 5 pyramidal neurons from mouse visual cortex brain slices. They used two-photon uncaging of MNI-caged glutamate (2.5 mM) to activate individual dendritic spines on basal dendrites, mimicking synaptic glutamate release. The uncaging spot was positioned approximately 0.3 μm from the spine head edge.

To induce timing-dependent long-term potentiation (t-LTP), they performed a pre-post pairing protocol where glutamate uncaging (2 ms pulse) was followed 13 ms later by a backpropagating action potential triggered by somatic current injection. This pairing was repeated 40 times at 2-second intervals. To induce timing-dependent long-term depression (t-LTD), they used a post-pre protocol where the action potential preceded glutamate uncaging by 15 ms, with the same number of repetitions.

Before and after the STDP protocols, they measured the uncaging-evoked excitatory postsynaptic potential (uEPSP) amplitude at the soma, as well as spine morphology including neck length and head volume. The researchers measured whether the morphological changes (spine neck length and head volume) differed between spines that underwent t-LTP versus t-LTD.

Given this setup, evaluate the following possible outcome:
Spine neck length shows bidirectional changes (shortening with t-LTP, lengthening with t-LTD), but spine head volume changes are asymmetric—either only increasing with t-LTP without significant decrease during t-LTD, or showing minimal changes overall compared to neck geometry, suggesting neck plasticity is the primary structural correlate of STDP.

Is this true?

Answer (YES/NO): NO